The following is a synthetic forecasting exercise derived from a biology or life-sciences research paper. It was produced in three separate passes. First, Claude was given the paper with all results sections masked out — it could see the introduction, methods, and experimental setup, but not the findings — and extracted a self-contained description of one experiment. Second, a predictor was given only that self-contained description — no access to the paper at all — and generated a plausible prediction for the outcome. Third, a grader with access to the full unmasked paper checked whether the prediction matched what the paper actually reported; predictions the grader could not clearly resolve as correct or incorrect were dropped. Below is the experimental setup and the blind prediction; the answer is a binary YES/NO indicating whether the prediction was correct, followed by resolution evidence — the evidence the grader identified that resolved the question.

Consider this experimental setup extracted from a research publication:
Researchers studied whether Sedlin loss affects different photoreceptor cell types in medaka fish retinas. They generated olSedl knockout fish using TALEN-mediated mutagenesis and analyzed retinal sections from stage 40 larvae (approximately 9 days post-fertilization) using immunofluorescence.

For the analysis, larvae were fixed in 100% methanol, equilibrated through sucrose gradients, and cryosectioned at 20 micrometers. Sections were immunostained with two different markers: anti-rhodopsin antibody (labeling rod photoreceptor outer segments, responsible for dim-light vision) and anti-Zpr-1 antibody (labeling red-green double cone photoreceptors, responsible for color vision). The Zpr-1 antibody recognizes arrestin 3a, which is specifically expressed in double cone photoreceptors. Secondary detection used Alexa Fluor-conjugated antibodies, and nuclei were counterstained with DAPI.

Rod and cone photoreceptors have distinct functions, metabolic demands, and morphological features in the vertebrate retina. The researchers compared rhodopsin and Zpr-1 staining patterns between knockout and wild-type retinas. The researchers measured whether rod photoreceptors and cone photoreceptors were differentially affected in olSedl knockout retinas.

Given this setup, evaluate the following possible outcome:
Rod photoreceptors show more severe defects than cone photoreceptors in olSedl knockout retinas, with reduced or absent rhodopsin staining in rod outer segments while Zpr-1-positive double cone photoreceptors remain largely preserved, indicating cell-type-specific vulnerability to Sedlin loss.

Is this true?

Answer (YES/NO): NO